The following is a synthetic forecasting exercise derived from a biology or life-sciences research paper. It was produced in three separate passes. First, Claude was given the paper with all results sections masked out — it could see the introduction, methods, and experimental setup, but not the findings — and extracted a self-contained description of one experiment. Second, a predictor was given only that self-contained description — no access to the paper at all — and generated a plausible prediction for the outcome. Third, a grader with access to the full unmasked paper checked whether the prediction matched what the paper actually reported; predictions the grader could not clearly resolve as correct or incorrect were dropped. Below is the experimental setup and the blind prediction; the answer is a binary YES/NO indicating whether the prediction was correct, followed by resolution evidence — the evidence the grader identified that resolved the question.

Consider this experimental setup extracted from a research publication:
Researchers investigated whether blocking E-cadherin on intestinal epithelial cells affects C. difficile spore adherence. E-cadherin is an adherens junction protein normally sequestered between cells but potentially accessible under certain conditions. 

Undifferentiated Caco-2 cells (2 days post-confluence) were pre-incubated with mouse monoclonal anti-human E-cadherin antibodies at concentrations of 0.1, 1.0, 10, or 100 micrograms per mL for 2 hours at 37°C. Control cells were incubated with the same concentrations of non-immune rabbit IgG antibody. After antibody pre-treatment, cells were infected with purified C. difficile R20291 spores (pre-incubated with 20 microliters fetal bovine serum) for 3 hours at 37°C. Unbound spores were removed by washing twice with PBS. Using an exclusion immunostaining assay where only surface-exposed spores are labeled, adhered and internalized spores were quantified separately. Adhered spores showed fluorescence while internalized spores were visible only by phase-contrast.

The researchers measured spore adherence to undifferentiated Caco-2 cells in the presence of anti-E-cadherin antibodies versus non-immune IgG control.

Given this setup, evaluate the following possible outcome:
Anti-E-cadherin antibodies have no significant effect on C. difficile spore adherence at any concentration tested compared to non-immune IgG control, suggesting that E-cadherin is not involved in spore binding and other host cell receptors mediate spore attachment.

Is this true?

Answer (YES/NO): NO